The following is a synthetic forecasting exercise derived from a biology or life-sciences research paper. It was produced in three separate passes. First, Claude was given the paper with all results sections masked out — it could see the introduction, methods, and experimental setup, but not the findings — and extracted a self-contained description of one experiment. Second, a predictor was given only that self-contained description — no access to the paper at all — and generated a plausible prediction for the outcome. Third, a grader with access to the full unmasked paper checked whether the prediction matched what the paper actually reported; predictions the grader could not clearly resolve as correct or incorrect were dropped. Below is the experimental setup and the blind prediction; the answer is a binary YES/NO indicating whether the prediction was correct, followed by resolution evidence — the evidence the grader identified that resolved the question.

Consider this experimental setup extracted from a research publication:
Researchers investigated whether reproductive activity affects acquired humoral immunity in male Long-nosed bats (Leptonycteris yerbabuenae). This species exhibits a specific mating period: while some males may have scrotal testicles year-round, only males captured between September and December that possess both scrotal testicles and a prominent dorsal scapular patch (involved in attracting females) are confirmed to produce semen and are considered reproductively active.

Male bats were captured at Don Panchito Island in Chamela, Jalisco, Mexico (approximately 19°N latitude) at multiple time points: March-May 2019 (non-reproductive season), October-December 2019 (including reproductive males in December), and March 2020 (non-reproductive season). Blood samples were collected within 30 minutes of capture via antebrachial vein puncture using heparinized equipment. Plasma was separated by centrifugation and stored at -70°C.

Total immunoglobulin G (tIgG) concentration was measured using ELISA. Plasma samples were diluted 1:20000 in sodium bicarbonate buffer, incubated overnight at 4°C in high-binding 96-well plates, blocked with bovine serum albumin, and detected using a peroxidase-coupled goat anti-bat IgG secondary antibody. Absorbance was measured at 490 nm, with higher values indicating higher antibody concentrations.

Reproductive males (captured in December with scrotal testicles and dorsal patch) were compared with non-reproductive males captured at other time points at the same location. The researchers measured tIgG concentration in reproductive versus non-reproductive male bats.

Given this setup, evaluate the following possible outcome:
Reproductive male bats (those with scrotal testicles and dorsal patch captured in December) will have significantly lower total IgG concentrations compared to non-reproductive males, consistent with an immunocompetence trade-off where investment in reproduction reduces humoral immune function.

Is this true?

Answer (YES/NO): NO